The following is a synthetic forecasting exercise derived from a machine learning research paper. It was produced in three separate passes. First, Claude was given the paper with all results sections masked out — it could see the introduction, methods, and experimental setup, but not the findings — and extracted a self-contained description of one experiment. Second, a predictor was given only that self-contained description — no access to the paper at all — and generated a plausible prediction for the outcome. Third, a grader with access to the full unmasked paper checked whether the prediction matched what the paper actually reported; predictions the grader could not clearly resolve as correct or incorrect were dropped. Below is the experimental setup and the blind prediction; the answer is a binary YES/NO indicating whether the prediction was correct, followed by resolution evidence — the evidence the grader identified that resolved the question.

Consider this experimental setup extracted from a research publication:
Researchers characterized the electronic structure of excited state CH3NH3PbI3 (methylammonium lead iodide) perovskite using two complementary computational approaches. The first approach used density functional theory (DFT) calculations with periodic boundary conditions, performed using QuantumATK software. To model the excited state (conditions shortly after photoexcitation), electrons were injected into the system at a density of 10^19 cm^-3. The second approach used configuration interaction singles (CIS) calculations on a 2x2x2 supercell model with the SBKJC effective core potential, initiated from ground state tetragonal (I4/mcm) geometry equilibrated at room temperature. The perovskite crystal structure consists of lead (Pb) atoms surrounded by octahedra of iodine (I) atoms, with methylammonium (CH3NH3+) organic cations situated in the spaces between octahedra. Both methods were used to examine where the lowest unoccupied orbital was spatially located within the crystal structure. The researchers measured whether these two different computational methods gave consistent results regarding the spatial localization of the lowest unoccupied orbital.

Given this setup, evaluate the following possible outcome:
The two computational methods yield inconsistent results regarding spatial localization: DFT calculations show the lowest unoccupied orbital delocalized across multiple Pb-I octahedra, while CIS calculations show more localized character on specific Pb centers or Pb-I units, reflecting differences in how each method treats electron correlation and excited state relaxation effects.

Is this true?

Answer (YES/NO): NO